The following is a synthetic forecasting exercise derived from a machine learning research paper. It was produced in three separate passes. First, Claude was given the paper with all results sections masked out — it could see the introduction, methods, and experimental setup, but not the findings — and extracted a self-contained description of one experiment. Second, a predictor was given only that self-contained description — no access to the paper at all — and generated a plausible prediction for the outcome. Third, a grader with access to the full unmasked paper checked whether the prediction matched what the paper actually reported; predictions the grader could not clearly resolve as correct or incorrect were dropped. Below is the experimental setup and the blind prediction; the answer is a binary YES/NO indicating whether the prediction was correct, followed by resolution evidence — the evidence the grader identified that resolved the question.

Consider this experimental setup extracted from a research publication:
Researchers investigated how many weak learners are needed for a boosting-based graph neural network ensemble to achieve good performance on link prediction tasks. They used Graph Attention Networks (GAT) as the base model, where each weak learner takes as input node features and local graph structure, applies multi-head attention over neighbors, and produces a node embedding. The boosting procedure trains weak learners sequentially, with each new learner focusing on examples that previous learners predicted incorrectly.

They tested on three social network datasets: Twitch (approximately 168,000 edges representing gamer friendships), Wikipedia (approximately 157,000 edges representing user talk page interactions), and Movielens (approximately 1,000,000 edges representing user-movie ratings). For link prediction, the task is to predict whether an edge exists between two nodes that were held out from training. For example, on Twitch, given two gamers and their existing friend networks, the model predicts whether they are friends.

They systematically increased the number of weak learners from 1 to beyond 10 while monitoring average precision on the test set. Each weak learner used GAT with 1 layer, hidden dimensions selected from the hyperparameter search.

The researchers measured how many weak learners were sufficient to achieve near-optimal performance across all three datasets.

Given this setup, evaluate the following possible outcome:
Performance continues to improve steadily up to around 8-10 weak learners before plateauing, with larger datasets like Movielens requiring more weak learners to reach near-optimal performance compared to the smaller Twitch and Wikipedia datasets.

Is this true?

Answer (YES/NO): NO